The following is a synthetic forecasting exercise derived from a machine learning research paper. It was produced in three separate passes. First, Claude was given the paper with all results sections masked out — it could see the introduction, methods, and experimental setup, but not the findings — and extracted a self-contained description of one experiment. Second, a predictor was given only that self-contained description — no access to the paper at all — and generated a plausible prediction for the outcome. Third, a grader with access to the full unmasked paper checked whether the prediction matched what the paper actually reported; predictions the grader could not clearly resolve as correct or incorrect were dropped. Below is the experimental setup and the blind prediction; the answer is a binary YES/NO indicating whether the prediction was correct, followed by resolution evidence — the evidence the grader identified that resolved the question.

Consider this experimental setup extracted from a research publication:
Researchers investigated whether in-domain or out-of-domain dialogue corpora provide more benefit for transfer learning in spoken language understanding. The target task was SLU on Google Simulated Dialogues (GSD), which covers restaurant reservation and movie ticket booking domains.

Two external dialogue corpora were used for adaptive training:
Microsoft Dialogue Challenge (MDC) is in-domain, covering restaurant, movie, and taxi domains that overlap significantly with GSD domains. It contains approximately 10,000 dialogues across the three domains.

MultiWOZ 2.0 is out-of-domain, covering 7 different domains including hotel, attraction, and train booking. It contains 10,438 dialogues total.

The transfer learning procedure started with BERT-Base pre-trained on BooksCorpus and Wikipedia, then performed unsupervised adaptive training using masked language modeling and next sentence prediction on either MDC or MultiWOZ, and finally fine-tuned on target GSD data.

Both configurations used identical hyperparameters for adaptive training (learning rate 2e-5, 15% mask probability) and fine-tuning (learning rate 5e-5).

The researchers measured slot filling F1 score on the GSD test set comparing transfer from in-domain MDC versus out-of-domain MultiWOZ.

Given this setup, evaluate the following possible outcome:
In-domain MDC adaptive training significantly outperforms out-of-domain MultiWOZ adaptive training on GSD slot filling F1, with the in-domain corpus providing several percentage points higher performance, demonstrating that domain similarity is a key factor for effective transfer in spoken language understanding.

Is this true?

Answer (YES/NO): NO